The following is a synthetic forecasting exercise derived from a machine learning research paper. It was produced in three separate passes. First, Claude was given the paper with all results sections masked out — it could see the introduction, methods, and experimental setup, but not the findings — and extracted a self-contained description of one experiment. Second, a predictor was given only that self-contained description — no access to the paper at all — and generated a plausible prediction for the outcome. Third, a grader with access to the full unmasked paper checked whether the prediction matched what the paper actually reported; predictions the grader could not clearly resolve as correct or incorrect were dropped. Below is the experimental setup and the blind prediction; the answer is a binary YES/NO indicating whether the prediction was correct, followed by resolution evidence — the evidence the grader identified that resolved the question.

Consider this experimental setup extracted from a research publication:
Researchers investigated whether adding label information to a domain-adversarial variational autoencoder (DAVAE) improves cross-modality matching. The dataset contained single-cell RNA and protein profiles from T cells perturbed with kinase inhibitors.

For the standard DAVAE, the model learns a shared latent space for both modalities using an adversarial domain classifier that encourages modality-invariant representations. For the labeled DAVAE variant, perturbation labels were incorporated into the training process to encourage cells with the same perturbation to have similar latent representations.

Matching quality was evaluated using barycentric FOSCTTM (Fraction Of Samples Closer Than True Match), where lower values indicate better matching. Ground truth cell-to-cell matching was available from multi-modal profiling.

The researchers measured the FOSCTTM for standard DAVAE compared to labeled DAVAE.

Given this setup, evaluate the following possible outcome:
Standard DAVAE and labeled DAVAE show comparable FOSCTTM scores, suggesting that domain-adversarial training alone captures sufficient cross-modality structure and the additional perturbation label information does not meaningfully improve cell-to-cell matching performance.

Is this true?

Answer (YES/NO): YES